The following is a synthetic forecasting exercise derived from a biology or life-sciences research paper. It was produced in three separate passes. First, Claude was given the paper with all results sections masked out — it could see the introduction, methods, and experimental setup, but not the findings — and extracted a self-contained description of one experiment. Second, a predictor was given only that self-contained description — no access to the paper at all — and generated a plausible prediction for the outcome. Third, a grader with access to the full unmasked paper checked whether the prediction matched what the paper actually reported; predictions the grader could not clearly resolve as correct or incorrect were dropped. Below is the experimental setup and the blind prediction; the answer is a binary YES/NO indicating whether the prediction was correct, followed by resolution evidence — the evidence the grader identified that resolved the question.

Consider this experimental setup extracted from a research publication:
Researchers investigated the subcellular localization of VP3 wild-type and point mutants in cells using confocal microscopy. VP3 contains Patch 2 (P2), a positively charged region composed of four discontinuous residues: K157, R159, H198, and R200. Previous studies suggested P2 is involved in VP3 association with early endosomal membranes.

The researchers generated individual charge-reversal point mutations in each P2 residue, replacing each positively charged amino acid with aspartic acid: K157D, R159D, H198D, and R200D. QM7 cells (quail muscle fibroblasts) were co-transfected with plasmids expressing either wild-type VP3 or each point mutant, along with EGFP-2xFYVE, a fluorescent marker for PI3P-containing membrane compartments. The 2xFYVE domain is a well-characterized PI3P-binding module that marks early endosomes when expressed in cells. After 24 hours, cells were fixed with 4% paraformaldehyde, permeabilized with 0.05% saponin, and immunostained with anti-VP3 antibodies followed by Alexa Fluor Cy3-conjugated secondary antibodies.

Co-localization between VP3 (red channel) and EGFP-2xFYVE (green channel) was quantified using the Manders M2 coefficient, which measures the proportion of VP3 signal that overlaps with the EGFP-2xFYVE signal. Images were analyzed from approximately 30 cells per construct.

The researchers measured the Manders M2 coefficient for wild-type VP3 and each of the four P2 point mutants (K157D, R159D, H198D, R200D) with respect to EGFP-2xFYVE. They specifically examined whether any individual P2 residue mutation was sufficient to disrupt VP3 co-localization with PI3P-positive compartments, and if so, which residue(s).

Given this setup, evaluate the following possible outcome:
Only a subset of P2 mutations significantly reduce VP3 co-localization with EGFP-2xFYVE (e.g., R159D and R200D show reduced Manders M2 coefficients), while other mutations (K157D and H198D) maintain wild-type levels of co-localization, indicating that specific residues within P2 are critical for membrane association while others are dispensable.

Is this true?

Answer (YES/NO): NO